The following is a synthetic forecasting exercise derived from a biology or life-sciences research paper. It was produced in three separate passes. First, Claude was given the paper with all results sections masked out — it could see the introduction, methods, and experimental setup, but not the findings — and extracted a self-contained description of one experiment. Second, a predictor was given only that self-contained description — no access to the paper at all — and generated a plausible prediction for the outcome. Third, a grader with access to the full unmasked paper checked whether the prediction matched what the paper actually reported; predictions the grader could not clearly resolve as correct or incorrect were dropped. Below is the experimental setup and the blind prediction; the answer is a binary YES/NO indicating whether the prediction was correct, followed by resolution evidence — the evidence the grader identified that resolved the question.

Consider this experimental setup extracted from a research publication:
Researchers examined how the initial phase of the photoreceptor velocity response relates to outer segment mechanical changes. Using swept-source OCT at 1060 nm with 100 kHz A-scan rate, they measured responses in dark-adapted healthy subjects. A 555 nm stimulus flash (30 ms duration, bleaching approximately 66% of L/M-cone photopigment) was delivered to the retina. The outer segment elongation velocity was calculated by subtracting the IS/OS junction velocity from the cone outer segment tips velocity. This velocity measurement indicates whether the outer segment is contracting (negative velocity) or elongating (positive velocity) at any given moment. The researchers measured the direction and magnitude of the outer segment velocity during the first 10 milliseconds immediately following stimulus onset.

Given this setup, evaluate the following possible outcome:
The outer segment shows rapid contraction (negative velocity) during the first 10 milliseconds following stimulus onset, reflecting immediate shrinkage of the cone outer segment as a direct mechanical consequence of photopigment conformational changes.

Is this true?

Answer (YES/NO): YES